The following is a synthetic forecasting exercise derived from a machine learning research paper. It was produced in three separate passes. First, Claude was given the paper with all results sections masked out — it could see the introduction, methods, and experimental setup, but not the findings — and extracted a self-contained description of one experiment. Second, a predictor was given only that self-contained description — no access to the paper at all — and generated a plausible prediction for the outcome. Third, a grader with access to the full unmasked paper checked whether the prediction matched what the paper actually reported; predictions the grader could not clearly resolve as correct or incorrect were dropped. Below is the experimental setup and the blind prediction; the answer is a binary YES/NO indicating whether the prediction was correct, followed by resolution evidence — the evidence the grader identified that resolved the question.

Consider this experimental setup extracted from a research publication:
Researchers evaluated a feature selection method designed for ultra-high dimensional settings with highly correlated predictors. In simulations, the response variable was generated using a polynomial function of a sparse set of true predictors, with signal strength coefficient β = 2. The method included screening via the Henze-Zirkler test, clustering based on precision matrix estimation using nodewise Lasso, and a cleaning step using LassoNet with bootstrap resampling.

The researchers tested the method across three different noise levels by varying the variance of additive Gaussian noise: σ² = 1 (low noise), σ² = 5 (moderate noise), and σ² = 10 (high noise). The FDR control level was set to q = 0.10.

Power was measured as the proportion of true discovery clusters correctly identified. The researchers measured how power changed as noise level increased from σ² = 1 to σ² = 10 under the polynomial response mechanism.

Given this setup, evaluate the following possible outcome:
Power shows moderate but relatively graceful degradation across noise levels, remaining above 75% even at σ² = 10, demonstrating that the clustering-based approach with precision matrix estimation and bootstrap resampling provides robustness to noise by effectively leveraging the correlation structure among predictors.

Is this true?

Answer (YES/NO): NO